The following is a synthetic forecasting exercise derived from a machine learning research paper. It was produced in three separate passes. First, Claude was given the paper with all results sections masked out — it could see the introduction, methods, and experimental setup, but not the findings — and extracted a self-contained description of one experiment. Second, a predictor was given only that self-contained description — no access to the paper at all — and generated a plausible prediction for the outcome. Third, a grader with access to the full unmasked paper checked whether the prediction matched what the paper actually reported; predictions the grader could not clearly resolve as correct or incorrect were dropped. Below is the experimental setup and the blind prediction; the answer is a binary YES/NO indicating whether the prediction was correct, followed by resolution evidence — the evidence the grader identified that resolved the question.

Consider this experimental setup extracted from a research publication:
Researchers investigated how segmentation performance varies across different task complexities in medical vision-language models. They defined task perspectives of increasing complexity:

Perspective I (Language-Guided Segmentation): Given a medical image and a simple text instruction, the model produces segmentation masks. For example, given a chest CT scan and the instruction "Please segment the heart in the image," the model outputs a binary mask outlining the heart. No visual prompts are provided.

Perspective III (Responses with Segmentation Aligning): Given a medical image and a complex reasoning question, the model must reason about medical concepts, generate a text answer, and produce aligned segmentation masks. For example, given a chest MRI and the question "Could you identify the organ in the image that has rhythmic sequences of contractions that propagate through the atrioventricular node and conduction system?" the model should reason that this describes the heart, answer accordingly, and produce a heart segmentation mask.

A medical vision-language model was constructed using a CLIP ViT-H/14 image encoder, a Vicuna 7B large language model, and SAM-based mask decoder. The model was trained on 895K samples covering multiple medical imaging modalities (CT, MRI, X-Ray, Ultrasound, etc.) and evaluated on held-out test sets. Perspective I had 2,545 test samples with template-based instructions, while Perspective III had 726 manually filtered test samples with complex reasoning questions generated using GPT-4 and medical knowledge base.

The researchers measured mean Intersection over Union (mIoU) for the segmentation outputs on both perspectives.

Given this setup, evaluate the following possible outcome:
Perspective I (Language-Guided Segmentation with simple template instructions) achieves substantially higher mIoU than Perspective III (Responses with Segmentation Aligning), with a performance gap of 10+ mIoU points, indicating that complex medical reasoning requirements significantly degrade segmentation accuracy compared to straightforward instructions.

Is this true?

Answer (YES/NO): YES